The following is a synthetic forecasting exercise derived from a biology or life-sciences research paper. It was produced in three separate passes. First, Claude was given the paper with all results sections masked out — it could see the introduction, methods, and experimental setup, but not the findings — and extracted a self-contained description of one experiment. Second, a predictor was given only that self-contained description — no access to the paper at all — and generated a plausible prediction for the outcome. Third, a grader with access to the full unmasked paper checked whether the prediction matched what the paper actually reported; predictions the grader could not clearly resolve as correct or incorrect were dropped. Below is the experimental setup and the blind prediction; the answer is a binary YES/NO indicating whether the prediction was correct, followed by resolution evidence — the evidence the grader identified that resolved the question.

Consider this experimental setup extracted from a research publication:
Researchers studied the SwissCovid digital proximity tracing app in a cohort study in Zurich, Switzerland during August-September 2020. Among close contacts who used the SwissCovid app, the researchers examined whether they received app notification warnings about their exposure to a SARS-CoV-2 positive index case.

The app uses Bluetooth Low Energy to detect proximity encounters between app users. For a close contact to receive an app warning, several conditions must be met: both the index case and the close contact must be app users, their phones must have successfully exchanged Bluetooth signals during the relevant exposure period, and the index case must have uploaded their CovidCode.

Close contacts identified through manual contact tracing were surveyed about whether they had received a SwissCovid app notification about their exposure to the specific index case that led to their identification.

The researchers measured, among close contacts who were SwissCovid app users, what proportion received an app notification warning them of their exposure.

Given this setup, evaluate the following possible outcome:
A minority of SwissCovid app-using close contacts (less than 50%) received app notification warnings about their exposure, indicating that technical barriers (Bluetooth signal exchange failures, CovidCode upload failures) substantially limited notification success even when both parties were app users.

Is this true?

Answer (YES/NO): YES